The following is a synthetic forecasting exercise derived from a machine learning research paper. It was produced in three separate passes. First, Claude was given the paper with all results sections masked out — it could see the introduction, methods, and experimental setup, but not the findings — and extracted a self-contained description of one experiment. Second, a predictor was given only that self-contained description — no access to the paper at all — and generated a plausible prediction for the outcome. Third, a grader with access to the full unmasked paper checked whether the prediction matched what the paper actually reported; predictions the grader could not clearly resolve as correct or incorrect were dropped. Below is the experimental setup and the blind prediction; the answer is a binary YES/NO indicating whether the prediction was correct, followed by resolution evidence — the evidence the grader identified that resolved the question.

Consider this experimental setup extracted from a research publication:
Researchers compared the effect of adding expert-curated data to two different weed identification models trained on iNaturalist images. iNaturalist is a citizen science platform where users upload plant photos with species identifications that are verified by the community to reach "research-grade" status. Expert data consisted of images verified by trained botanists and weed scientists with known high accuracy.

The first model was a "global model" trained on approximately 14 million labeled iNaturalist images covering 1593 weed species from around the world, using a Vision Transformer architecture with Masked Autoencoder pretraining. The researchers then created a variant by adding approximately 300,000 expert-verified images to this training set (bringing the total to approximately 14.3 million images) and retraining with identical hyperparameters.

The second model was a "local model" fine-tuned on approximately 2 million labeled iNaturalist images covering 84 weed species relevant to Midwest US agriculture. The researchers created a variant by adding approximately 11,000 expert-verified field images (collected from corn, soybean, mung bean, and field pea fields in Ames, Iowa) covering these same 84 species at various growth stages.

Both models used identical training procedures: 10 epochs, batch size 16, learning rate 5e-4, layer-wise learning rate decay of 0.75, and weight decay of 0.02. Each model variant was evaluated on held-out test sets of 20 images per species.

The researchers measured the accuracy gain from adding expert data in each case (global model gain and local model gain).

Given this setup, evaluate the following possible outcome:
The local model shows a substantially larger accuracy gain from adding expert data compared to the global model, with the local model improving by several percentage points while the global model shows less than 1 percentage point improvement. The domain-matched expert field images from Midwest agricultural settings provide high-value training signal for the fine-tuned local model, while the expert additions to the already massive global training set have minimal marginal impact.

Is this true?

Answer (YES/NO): NO